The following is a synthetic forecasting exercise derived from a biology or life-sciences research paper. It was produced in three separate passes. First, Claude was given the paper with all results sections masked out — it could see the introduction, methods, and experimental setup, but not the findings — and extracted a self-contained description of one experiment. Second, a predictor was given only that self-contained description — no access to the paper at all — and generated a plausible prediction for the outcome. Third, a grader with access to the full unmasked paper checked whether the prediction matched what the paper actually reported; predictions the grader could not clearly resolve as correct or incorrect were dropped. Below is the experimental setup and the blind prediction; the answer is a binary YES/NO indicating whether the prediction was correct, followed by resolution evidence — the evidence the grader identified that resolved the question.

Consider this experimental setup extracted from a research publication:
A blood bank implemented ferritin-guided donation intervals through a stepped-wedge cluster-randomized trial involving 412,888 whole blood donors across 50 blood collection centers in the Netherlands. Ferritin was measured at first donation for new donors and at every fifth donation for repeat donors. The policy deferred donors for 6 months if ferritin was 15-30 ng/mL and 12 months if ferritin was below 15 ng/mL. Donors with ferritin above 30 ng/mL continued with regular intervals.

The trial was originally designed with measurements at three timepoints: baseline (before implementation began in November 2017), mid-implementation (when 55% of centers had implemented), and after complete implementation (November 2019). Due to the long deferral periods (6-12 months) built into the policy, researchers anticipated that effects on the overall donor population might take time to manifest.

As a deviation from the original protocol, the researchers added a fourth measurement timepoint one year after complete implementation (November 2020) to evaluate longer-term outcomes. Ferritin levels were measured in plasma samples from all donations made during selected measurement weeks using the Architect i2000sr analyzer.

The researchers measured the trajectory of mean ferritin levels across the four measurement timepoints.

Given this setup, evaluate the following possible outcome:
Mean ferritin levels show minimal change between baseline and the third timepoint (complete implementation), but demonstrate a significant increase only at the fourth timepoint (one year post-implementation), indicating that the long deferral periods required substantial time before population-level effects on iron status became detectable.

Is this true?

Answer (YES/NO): NO